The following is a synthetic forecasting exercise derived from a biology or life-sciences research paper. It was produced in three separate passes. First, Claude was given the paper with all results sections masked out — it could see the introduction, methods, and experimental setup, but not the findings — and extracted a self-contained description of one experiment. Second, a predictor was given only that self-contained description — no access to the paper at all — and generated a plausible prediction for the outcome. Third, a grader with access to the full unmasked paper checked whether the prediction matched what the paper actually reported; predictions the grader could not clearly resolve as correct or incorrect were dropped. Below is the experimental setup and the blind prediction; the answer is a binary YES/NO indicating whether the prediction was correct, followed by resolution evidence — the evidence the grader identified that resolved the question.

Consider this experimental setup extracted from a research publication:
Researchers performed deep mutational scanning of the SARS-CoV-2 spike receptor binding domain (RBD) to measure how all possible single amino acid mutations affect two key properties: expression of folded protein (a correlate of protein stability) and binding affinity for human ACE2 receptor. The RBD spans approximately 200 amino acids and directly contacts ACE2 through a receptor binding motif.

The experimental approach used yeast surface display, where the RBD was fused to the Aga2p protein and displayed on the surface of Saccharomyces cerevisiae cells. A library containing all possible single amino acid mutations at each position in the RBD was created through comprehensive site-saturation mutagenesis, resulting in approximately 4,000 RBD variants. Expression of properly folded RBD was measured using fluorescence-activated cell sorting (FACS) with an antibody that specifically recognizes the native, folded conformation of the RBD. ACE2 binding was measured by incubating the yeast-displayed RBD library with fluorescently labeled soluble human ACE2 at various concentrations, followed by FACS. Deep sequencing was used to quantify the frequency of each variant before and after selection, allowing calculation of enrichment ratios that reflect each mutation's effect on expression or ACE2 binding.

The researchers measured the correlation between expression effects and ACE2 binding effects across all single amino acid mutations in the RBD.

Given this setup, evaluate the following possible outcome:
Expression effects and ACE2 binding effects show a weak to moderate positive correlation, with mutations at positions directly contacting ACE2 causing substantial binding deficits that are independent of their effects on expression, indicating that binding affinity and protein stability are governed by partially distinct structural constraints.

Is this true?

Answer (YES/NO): YES